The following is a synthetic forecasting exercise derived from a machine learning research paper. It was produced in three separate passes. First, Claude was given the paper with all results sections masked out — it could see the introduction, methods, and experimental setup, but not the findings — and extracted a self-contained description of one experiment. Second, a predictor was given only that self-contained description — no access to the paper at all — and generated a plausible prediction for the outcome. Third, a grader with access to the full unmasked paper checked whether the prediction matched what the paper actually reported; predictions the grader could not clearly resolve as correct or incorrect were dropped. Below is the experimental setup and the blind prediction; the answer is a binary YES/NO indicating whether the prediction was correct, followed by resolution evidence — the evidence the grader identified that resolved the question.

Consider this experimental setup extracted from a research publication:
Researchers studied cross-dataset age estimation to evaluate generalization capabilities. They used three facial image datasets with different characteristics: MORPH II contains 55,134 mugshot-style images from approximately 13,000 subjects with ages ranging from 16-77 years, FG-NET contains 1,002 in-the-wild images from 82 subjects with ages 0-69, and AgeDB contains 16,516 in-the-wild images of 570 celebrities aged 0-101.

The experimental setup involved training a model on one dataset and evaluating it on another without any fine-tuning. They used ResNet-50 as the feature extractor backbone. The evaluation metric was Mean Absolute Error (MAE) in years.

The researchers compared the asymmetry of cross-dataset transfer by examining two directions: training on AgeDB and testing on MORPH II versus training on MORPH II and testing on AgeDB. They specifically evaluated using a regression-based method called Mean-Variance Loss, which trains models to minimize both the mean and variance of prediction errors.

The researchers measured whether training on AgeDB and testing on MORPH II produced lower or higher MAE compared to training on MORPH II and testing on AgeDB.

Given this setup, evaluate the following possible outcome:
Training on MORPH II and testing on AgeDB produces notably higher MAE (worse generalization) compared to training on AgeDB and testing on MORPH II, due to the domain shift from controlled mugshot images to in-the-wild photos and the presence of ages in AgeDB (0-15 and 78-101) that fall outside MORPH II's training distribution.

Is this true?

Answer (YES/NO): YES